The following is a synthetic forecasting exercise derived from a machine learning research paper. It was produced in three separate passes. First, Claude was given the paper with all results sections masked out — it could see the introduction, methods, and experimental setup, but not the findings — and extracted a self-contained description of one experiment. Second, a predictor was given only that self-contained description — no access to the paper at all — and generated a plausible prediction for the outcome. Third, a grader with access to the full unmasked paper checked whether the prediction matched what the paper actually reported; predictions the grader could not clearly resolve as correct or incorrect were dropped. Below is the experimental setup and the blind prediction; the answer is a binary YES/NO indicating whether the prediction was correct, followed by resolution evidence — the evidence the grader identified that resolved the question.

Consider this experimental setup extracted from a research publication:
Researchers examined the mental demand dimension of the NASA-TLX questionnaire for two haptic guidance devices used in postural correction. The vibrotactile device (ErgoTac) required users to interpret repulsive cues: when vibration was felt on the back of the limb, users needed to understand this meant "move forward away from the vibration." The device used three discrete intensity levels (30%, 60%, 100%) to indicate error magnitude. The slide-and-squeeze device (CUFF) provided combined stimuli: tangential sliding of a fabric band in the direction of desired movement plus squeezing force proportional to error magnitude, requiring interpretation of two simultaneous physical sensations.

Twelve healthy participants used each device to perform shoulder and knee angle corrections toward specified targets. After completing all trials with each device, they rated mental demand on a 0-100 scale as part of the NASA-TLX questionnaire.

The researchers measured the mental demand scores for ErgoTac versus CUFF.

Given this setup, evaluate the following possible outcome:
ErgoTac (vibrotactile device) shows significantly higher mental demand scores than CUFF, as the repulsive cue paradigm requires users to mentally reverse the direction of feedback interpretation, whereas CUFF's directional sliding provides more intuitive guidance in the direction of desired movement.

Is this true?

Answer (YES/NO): NO